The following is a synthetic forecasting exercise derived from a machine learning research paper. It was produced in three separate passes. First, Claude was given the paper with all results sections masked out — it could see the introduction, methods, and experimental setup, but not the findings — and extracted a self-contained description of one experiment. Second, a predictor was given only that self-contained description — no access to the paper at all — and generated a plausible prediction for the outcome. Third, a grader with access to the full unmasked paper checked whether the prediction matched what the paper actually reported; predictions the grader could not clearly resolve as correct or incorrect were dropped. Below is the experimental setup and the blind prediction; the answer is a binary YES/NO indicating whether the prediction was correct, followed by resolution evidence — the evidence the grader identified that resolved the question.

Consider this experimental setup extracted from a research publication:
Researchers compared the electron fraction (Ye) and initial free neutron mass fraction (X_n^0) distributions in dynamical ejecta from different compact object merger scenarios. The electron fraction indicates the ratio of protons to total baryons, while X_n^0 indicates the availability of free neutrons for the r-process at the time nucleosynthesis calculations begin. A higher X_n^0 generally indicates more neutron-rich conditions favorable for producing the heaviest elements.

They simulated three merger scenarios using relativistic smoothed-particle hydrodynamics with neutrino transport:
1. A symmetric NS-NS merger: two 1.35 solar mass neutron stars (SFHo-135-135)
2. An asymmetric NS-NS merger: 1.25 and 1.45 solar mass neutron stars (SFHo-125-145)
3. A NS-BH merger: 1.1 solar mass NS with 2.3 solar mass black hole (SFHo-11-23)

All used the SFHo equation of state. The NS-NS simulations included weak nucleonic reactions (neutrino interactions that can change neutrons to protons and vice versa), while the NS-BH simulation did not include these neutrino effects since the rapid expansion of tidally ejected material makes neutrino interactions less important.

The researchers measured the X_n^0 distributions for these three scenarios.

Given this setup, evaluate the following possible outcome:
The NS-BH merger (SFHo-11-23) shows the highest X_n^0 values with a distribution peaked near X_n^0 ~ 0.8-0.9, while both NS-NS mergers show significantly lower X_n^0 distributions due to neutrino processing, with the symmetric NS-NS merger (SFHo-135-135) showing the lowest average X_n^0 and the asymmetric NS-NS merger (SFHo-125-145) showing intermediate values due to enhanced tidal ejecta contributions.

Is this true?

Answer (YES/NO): YES